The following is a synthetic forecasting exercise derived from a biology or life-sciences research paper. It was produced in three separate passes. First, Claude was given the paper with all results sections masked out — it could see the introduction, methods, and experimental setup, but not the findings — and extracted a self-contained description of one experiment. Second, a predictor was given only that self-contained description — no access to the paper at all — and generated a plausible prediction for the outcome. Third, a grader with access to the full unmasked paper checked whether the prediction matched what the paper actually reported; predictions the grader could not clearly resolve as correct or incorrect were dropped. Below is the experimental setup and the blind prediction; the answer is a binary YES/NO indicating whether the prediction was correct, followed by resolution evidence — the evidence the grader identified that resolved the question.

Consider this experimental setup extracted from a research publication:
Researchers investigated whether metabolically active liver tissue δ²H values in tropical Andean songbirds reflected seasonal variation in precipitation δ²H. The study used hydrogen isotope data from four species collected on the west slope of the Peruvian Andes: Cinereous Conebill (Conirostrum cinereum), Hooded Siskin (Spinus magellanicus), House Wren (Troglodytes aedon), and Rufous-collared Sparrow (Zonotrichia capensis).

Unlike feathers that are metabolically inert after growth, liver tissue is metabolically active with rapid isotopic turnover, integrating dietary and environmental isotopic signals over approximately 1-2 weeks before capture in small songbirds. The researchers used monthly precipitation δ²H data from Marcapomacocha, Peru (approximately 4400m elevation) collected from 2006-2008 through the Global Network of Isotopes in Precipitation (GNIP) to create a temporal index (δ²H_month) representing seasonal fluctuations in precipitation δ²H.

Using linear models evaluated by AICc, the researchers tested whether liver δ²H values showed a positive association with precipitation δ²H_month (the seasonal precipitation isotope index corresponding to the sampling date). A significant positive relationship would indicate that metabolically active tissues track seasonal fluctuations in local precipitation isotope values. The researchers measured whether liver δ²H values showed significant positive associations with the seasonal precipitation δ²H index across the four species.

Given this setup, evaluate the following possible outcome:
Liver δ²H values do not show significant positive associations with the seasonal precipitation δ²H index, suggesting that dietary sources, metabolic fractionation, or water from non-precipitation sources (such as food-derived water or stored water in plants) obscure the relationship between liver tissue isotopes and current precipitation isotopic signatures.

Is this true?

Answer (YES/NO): NO